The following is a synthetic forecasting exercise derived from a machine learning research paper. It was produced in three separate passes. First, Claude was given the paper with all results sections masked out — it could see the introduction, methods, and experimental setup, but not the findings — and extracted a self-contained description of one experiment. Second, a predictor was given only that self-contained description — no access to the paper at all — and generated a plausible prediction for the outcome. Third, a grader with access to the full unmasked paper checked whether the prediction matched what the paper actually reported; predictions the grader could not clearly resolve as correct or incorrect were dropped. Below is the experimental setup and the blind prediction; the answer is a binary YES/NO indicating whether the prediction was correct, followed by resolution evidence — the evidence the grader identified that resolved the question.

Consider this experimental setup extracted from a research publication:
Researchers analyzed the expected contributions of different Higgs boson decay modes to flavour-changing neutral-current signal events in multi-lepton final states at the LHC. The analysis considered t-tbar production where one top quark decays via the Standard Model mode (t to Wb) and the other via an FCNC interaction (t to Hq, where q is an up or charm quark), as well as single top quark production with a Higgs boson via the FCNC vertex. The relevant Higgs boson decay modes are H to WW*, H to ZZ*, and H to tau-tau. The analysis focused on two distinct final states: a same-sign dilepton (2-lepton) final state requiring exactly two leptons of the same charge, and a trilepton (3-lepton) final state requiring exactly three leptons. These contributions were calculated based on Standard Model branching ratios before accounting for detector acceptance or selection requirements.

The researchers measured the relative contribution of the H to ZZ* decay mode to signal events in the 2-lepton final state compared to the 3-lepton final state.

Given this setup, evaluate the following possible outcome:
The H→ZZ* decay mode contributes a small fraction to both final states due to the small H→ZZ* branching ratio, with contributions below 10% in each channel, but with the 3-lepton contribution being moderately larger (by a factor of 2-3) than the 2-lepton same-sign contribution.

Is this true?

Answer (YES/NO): NO